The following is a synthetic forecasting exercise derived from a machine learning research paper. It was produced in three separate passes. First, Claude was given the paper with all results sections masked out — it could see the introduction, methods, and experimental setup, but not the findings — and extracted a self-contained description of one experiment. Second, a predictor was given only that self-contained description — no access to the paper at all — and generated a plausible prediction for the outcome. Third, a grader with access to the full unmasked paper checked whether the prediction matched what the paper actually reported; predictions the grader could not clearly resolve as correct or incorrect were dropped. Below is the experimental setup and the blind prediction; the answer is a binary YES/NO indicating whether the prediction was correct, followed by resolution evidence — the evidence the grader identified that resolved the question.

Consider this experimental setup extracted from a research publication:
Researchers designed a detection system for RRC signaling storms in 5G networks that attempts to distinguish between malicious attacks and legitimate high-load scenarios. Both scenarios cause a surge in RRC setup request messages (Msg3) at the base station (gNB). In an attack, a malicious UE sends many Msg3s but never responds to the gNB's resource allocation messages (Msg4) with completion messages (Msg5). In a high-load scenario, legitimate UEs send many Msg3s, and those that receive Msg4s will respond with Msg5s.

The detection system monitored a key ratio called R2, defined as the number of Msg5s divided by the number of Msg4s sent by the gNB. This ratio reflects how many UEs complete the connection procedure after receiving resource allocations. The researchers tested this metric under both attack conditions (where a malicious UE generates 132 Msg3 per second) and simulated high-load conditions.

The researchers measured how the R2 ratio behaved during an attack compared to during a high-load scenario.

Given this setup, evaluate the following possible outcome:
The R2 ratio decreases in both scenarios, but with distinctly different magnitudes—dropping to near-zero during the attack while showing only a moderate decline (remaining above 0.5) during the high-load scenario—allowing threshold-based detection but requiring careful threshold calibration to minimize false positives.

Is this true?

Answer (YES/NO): NO